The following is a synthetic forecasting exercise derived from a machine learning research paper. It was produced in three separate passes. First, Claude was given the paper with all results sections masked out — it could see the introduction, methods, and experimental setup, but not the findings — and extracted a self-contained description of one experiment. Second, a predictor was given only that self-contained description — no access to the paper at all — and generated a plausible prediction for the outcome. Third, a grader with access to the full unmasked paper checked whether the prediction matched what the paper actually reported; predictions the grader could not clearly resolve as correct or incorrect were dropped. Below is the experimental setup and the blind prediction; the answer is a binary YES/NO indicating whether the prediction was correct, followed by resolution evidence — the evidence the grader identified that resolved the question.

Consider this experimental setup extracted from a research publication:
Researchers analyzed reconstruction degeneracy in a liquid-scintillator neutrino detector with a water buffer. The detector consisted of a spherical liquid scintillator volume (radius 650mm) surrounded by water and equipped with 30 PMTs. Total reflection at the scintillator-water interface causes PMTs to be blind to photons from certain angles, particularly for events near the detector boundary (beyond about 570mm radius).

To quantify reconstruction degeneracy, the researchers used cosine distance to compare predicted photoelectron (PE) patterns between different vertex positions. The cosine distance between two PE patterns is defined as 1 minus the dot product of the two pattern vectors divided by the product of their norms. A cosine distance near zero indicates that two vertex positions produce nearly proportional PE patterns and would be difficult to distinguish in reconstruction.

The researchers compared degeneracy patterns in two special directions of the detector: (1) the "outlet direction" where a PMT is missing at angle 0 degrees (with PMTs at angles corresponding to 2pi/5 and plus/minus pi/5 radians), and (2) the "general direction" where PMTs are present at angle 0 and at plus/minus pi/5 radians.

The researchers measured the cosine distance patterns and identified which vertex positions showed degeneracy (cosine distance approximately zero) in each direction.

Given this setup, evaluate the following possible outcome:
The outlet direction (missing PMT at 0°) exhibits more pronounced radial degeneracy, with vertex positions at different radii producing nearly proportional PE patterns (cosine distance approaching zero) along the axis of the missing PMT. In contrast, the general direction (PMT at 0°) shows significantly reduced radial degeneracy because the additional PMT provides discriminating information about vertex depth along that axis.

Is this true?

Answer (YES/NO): YES